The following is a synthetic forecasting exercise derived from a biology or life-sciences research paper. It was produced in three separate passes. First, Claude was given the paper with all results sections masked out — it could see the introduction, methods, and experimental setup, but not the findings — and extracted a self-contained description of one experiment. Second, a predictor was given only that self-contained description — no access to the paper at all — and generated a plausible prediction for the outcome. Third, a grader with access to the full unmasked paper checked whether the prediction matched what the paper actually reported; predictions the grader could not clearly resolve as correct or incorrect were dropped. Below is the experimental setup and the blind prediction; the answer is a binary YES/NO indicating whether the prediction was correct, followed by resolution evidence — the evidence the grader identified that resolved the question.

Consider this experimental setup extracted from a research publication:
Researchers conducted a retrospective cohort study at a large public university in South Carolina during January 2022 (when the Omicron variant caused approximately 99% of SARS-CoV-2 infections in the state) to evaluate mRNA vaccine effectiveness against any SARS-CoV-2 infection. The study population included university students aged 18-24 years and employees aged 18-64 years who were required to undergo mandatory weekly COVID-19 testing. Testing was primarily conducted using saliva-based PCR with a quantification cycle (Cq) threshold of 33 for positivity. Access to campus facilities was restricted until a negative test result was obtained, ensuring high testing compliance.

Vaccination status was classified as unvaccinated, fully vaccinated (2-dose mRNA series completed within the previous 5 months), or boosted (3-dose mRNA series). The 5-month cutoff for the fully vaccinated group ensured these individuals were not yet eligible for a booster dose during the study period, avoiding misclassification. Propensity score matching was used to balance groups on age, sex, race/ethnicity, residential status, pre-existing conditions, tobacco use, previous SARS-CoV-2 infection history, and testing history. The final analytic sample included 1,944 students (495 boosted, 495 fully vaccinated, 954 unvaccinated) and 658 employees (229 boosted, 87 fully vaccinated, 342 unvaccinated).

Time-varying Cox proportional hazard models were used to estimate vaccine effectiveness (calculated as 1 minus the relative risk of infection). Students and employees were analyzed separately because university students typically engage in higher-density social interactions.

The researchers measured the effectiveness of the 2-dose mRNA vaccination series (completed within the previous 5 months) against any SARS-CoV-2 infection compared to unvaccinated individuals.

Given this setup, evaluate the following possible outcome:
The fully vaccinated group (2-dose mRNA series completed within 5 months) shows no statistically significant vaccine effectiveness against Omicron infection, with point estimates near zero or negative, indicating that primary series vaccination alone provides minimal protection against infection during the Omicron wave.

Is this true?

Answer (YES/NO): NO